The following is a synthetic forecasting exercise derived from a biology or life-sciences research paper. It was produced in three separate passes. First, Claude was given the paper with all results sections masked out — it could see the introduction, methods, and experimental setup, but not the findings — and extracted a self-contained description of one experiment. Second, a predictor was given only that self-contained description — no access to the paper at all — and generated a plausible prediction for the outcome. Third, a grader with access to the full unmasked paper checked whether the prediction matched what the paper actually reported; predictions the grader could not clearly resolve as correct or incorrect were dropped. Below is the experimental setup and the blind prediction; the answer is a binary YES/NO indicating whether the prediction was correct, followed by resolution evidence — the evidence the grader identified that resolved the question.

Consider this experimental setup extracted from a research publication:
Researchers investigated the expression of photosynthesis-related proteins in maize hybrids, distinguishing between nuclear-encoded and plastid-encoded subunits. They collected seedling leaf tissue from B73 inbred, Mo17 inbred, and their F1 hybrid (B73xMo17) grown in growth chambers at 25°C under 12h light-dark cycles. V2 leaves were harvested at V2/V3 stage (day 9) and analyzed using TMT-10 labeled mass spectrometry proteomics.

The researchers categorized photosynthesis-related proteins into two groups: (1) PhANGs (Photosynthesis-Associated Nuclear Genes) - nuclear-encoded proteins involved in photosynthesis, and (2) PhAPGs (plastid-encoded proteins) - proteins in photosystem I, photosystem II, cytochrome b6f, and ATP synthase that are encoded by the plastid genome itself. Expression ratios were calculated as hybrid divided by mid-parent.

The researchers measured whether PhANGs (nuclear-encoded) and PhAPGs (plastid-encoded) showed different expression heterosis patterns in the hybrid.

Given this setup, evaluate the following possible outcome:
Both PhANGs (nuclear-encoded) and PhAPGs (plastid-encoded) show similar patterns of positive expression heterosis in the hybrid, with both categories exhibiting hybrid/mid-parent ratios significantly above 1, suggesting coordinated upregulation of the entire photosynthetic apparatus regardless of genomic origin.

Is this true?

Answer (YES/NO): YES